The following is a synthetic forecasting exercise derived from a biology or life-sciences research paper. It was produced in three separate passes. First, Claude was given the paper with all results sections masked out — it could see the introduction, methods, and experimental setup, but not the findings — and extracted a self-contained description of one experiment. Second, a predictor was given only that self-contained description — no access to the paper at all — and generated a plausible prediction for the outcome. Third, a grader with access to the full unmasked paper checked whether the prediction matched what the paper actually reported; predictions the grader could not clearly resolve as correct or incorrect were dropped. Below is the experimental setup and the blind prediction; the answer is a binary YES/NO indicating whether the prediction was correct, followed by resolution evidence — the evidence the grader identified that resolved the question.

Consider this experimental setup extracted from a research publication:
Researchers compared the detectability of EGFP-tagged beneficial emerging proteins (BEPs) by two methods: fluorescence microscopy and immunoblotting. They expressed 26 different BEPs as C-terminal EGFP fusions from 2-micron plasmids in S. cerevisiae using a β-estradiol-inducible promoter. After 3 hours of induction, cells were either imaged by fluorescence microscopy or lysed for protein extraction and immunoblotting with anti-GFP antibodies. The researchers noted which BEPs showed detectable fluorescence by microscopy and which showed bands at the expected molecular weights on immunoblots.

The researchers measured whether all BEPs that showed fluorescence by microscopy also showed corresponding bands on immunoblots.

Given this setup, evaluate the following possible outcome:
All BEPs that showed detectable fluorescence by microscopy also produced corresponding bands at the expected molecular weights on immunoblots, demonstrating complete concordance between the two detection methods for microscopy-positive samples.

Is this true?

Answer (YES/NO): NO